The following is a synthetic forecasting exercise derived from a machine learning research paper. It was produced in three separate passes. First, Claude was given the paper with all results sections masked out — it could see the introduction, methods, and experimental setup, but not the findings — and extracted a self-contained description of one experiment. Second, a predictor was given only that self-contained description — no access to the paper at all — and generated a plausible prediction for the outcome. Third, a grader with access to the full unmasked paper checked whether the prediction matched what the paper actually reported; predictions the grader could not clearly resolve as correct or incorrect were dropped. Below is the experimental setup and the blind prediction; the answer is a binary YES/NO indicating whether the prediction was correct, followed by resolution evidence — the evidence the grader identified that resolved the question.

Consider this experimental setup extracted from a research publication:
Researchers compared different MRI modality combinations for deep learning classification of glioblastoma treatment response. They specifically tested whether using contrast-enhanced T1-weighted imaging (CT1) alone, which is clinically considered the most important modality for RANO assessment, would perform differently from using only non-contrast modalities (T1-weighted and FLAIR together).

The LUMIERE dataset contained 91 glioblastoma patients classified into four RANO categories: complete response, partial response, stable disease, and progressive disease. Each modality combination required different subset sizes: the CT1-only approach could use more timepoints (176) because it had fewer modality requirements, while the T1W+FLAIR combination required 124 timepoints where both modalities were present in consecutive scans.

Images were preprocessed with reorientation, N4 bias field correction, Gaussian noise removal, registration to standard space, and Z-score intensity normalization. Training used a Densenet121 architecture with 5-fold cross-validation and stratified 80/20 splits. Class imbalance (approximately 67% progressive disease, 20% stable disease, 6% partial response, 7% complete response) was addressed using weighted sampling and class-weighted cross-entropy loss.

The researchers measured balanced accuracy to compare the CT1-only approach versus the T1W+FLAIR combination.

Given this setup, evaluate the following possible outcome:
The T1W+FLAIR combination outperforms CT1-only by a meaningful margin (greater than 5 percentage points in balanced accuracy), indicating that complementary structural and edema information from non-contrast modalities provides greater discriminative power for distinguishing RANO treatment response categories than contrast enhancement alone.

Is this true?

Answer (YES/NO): NO